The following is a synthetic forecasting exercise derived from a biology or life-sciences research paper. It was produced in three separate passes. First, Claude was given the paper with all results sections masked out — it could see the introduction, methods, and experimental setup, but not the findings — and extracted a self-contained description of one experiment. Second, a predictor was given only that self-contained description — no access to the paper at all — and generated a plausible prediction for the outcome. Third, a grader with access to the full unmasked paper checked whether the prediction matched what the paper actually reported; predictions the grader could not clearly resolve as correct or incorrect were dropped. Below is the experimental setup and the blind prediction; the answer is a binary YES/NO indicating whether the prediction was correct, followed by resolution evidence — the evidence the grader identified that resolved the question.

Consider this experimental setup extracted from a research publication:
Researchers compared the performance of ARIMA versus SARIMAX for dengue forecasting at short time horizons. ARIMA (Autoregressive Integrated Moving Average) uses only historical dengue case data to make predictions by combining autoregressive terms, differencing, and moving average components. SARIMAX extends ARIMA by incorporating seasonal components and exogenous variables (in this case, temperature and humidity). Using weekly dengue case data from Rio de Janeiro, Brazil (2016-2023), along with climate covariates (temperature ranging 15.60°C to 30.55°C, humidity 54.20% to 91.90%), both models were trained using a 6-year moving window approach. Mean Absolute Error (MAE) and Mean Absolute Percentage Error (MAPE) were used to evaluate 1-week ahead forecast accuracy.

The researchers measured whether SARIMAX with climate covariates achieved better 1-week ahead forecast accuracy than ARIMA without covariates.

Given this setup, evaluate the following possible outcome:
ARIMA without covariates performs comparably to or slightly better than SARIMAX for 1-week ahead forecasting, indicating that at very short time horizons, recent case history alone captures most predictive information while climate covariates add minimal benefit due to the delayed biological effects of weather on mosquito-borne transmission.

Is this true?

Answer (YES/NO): YES